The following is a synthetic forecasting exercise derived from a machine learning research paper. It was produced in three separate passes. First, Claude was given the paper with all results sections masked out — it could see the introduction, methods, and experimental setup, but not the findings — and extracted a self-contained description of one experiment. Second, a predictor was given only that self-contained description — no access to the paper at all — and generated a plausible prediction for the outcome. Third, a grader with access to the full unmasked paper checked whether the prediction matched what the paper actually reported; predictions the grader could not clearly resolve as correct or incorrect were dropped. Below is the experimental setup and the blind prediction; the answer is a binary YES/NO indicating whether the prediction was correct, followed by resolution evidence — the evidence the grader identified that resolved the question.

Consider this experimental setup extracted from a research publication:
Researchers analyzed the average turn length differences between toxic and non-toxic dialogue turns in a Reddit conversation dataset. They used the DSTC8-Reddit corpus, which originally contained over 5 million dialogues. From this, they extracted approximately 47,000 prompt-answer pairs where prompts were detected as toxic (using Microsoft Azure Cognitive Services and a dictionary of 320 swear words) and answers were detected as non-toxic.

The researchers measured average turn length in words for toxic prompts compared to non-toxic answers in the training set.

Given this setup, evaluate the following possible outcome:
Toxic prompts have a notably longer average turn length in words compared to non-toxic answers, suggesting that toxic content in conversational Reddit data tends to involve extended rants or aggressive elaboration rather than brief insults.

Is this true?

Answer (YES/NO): YES